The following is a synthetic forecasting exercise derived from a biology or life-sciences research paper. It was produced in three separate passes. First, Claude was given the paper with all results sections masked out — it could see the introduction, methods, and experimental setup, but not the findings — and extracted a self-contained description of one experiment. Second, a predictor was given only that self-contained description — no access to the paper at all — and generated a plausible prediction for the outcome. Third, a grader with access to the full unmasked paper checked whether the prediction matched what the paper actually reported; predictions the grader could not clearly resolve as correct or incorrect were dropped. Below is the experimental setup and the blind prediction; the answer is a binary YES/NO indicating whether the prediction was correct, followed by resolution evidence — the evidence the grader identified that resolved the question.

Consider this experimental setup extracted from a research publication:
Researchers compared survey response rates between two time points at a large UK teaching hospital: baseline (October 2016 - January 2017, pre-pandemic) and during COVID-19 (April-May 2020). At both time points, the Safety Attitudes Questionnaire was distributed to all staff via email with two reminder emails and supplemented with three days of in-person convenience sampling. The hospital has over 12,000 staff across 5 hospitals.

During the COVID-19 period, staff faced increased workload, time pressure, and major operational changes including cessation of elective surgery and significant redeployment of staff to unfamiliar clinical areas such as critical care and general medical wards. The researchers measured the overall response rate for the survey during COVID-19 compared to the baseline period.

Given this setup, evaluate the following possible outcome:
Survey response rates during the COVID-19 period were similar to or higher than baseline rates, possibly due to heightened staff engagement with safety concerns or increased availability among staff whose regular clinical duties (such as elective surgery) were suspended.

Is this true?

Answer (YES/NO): NO